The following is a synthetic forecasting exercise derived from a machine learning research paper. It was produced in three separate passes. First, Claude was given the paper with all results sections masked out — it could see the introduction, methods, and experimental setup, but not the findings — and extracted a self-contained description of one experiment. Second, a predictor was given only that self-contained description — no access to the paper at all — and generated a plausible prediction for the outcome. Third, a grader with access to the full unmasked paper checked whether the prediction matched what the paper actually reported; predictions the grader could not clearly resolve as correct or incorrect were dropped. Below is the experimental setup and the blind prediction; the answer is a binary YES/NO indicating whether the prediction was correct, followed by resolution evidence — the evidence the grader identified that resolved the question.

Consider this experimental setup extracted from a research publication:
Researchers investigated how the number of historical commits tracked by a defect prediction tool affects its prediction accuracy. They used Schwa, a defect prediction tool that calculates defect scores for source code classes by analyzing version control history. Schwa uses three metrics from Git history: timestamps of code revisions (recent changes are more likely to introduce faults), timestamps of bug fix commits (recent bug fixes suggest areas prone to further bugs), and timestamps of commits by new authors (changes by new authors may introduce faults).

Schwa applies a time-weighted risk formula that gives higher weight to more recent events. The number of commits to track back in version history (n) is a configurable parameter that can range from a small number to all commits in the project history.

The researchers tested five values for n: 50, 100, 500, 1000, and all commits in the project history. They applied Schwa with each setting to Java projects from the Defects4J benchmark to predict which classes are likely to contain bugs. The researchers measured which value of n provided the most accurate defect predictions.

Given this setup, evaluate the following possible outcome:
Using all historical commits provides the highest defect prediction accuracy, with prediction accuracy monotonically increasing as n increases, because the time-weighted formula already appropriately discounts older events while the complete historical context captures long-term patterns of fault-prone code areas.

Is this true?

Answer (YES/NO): NO